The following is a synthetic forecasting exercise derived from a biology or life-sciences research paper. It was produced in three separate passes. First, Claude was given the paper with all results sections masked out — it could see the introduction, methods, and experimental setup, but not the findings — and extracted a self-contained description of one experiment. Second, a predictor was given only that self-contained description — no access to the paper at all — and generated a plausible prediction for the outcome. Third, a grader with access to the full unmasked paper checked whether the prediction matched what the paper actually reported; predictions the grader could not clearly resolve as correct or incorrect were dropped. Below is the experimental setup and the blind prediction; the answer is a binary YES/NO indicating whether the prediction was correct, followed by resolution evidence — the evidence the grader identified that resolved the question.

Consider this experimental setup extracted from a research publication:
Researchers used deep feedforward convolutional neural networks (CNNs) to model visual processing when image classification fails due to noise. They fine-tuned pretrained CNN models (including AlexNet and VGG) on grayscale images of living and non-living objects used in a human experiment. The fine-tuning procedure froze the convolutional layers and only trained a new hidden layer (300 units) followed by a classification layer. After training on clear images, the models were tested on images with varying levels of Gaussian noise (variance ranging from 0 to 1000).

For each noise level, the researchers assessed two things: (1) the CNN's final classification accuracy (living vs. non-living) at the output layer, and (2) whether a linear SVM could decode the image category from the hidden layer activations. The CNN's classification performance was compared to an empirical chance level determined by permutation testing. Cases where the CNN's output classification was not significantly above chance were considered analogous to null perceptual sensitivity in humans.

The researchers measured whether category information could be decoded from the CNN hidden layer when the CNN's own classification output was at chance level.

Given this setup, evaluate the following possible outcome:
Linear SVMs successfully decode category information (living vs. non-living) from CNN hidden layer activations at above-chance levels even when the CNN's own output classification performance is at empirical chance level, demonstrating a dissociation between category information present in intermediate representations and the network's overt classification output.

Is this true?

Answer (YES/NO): YES